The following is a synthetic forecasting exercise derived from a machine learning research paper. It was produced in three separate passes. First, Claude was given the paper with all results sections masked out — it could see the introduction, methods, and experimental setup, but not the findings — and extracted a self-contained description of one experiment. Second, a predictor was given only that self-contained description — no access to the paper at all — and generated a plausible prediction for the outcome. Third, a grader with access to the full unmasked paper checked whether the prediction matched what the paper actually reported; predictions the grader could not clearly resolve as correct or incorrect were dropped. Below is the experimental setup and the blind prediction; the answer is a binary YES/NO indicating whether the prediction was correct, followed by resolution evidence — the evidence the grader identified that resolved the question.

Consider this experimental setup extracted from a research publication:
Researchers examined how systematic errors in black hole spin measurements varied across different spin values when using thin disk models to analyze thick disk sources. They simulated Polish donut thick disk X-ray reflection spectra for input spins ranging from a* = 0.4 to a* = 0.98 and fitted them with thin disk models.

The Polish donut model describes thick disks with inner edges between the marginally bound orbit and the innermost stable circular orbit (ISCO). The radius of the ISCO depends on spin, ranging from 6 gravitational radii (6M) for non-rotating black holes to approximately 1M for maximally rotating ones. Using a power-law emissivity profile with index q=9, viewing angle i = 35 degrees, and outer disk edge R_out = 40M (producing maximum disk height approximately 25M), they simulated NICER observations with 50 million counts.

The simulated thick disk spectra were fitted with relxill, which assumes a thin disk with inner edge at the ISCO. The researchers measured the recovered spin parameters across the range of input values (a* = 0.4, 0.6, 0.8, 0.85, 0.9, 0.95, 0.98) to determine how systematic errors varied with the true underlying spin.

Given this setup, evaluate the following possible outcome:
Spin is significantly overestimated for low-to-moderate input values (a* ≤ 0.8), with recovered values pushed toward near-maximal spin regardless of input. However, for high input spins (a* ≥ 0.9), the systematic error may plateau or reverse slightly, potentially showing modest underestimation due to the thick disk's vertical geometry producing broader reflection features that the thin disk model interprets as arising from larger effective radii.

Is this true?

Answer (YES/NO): NO